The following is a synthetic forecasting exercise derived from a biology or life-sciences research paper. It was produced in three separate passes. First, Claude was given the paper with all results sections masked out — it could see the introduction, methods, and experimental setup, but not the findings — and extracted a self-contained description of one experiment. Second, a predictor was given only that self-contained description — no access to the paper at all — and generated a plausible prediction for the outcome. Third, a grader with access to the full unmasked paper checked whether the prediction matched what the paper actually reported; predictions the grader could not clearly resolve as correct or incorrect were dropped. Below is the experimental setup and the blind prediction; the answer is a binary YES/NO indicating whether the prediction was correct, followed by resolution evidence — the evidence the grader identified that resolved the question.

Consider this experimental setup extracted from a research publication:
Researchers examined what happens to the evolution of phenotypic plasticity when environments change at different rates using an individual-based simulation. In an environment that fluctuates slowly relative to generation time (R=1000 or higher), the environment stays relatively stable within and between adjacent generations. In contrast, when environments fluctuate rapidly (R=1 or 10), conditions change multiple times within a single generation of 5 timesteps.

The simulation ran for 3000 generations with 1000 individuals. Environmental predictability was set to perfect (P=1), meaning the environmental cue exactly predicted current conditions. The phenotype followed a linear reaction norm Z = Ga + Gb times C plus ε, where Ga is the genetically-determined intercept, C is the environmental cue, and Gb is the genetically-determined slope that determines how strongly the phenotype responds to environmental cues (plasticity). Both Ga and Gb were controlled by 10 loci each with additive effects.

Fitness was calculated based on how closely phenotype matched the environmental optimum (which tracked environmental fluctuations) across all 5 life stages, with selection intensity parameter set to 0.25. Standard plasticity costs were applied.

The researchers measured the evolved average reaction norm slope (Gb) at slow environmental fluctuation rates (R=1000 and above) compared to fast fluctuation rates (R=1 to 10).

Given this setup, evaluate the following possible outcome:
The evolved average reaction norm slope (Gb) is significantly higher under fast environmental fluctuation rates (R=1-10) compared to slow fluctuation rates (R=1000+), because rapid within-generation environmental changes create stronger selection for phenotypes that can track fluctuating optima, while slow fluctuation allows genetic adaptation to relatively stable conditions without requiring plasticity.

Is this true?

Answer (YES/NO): YES